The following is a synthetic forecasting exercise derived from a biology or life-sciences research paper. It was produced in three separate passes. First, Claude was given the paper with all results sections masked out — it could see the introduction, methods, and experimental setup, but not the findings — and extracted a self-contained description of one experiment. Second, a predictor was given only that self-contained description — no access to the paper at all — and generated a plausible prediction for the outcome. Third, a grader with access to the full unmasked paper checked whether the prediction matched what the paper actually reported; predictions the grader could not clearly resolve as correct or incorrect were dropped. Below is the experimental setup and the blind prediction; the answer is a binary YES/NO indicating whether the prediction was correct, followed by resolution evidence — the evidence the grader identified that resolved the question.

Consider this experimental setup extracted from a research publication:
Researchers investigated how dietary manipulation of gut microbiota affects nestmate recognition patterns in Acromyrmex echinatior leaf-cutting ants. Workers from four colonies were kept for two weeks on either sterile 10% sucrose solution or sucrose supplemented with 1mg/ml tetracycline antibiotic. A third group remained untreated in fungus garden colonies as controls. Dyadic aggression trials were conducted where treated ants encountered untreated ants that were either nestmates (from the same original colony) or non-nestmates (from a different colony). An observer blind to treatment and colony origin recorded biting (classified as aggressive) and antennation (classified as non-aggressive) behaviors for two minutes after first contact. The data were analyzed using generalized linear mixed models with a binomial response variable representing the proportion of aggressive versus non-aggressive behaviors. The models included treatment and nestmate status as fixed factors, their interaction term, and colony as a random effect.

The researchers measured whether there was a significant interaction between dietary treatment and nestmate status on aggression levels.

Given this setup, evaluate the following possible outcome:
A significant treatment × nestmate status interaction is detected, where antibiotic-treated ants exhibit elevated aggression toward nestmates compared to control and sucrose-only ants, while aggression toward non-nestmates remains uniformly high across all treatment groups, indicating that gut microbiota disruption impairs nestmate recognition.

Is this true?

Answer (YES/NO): NO